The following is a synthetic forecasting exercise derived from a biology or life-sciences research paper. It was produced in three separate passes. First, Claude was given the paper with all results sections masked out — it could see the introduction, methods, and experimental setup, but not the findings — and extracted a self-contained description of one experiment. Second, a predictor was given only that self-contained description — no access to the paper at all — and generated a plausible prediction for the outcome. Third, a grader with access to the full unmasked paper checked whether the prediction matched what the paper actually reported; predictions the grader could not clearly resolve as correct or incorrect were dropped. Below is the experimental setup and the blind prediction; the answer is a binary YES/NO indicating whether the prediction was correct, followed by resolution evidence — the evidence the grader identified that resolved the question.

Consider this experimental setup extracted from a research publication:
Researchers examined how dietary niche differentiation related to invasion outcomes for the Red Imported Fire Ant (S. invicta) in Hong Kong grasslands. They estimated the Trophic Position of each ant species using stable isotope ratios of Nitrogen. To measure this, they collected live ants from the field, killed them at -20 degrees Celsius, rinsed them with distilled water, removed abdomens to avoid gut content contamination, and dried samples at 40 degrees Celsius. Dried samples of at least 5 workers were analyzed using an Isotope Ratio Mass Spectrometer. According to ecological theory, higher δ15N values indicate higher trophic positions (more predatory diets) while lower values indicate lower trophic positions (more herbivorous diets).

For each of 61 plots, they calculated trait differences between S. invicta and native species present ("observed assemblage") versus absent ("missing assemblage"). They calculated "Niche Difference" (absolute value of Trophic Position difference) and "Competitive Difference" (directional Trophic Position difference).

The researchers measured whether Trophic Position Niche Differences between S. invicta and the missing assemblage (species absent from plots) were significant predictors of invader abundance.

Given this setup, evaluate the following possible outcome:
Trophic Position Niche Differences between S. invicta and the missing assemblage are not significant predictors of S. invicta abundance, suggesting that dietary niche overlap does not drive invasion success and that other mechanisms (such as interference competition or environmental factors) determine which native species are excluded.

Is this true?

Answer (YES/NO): YES